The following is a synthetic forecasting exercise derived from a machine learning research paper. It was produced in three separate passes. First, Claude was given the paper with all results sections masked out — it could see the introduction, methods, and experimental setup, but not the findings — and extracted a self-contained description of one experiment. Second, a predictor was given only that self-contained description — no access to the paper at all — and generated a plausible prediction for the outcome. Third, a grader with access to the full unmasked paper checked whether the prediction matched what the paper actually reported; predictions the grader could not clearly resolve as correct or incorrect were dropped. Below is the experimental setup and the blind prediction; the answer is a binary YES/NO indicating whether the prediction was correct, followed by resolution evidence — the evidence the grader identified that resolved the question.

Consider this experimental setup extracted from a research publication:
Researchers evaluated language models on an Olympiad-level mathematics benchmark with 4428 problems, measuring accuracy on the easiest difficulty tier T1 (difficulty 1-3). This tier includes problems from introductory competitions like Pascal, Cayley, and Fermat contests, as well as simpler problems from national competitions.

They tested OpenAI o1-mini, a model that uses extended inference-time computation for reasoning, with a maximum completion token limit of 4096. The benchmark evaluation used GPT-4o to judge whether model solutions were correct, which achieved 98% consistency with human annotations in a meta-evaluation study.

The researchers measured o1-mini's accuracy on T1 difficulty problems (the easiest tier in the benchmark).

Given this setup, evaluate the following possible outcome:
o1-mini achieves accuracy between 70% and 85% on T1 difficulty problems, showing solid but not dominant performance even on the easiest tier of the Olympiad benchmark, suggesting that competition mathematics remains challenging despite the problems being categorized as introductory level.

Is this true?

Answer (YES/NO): YES